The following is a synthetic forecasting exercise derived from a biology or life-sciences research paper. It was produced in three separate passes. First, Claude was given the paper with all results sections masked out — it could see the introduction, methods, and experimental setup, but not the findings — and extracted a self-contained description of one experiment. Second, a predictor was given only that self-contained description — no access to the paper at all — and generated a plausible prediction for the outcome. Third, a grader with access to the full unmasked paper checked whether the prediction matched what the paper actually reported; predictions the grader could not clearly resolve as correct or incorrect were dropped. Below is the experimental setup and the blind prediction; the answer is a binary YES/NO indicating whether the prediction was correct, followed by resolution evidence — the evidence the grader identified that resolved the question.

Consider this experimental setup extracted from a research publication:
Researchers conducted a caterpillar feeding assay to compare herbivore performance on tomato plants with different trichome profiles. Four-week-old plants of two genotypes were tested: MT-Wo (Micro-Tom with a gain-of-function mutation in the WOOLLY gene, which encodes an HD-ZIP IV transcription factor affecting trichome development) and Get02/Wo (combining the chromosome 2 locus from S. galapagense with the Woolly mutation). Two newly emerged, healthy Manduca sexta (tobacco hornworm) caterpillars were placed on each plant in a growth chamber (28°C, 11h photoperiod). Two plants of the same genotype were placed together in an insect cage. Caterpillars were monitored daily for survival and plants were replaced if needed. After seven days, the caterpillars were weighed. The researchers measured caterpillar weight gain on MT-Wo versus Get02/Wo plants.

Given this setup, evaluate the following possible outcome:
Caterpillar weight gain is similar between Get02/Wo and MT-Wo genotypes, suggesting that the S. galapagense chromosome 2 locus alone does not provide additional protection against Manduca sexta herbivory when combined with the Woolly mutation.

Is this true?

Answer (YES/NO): NO